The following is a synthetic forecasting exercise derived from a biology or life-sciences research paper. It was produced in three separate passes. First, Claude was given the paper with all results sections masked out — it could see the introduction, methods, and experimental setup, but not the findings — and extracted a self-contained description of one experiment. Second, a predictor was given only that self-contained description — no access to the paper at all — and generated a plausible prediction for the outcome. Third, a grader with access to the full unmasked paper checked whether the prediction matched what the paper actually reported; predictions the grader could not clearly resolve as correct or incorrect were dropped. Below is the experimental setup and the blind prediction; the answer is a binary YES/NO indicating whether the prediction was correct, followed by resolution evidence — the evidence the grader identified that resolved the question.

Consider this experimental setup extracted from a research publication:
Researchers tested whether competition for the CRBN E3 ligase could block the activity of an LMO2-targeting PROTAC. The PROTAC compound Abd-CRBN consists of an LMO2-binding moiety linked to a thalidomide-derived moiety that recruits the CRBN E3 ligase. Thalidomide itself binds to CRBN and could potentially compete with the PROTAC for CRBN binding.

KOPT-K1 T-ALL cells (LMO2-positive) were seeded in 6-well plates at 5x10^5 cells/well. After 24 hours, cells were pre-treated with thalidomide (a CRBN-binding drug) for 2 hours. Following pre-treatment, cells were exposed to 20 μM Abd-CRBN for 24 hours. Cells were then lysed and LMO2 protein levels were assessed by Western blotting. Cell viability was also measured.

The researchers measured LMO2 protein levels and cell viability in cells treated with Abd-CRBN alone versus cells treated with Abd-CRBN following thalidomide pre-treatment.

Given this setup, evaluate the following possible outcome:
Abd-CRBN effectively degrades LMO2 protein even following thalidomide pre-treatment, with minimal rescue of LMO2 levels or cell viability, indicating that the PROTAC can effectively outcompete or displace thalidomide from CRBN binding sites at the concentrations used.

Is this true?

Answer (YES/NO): NO